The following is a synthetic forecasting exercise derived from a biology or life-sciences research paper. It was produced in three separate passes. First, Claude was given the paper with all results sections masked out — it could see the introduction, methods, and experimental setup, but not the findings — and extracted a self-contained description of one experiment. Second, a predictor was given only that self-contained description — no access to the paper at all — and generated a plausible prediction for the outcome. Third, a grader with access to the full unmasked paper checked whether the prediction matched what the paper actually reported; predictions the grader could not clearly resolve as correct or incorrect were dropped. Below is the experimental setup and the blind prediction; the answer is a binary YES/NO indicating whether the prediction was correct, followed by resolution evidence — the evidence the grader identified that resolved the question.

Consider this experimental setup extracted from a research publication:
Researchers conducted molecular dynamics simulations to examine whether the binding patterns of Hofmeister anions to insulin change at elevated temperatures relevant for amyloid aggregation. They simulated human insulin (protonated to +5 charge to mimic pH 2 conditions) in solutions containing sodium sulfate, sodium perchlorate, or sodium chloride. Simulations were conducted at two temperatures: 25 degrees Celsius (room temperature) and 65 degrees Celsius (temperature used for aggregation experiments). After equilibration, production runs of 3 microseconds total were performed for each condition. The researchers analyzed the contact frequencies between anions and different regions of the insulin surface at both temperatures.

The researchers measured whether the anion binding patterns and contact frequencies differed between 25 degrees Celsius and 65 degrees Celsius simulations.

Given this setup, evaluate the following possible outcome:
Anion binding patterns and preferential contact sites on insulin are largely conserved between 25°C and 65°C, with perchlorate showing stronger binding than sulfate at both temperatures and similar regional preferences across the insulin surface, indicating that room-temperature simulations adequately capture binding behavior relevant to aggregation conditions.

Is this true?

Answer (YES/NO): NO